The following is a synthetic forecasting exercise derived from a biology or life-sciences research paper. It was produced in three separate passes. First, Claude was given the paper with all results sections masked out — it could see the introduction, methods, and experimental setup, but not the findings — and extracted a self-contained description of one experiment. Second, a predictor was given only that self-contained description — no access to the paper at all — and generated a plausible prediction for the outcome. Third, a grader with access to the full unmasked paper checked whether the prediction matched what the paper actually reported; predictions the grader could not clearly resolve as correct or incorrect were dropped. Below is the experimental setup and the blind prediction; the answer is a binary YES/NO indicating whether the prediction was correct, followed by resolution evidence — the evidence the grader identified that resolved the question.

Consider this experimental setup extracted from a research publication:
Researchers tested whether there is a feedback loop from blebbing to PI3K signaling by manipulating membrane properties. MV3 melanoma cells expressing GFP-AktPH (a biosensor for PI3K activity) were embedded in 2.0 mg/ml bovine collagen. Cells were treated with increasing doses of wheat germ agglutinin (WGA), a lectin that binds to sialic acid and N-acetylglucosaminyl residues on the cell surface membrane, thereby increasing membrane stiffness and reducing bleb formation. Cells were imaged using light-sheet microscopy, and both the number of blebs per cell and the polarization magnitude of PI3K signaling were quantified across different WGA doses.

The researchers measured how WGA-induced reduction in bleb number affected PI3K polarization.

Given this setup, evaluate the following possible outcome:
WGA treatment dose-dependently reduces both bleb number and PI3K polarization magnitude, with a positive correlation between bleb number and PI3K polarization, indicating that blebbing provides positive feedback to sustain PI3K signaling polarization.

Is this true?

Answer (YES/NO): YES